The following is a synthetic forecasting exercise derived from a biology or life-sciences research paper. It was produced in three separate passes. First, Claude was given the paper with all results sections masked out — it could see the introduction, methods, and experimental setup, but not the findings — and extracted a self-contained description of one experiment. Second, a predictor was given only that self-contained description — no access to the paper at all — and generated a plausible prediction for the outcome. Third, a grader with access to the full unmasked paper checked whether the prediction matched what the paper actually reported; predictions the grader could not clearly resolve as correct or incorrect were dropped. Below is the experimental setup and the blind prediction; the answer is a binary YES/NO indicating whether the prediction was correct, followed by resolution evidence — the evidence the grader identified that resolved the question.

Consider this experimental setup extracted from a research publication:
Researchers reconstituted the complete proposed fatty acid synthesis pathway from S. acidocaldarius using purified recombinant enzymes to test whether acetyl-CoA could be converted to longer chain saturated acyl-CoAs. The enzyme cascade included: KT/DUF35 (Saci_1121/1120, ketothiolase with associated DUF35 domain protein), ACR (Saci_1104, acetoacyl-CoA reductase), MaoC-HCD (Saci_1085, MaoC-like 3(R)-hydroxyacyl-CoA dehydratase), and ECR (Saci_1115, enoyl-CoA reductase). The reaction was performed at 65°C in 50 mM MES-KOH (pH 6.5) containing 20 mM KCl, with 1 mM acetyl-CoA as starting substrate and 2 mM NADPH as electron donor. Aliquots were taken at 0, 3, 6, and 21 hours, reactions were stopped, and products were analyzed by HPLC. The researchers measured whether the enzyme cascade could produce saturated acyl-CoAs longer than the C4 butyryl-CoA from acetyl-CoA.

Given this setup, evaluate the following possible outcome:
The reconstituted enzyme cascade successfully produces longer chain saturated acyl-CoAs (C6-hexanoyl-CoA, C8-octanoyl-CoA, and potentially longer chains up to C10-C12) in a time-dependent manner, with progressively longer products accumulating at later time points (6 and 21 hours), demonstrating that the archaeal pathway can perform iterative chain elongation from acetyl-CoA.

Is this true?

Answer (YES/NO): NO